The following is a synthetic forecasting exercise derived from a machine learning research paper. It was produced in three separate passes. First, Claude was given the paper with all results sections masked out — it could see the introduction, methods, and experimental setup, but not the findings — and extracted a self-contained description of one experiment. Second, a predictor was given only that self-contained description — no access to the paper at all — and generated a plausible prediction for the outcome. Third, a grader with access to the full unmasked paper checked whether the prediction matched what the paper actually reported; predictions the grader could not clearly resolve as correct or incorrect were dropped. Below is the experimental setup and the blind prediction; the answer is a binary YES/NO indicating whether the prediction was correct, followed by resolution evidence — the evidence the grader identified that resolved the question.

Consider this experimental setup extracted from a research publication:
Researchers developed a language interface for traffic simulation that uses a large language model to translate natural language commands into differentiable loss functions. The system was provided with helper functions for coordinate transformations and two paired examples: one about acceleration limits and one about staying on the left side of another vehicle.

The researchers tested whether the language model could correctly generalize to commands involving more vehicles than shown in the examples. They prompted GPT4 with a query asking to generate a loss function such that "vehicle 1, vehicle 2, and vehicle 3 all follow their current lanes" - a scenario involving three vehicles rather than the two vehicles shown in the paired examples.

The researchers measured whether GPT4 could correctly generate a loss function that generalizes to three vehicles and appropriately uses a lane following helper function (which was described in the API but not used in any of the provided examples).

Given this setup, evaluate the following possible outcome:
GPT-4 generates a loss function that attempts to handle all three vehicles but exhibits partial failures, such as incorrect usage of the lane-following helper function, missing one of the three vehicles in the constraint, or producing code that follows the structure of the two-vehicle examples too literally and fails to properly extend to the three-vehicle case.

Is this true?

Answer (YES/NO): NO